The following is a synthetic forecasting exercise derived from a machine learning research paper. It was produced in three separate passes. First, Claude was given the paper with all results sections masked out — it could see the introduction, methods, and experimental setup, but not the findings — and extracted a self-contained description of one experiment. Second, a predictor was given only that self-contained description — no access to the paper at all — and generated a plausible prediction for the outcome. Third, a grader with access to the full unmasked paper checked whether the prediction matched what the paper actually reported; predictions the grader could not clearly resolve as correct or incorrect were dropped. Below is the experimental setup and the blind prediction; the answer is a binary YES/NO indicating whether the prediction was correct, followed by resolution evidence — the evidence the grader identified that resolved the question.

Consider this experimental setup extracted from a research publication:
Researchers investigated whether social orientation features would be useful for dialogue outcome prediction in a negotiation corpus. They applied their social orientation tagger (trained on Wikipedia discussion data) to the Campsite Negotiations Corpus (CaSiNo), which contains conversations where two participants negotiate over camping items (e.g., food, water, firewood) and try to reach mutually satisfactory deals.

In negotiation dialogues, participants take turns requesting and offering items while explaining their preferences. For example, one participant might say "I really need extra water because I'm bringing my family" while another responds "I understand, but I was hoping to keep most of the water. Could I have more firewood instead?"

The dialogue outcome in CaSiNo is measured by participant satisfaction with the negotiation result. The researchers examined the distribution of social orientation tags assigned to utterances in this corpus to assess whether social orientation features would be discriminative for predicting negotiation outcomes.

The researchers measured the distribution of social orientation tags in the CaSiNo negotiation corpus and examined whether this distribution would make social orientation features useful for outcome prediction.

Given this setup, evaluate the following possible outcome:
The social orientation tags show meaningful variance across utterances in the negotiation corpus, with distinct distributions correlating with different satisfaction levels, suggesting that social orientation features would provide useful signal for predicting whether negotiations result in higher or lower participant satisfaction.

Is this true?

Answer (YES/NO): NO